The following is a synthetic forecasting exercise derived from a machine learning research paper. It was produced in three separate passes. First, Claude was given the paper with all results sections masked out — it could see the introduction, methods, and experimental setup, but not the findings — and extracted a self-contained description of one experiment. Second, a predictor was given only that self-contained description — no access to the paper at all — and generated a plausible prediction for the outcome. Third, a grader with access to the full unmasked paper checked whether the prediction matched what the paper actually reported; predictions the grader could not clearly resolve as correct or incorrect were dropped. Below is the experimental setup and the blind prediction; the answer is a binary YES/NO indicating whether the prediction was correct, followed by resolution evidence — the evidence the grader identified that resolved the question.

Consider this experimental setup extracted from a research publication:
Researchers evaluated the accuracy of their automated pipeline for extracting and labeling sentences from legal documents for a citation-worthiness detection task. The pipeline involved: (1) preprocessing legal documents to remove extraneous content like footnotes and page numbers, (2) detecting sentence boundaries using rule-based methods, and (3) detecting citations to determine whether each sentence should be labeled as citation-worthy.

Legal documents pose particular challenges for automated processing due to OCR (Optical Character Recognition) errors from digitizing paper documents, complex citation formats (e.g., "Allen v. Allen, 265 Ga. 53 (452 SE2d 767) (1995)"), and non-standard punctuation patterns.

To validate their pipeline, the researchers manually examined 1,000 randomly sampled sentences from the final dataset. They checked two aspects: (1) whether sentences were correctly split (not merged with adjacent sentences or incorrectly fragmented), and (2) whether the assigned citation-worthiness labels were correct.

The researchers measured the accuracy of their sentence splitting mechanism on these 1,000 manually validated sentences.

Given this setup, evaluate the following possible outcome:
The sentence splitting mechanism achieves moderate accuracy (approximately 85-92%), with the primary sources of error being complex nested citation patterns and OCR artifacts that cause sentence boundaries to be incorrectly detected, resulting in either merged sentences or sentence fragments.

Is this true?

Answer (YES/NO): NO